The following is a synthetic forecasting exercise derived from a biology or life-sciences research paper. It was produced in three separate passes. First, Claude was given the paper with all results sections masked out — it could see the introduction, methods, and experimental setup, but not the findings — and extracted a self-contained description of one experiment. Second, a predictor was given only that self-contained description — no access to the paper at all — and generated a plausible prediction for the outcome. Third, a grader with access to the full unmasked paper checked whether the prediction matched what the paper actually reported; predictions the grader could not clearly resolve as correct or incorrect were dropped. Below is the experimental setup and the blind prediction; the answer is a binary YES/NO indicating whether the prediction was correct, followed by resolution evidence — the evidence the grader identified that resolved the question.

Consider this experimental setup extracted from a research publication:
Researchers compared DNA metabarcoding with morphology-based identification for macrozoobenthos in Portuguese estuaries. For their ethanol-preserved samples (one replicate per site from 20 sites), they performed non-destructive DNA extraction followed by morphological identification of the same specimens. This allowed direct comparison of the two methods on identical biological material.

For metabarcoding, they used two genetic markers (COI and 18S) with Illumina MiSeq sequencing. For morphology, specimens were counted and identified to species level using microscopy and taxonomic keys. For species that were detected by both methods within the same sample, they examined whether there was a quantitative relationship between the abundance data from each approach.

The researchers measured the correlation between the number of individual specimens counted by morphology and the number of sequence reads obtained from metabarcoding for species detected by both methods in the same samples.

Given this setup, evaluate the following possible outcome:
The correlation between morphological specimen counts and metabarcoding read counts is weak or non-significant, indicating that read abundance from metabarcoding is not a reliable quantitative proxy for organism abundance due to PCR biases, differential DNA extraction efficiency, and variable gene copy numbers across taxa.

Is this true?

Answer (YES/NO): YES